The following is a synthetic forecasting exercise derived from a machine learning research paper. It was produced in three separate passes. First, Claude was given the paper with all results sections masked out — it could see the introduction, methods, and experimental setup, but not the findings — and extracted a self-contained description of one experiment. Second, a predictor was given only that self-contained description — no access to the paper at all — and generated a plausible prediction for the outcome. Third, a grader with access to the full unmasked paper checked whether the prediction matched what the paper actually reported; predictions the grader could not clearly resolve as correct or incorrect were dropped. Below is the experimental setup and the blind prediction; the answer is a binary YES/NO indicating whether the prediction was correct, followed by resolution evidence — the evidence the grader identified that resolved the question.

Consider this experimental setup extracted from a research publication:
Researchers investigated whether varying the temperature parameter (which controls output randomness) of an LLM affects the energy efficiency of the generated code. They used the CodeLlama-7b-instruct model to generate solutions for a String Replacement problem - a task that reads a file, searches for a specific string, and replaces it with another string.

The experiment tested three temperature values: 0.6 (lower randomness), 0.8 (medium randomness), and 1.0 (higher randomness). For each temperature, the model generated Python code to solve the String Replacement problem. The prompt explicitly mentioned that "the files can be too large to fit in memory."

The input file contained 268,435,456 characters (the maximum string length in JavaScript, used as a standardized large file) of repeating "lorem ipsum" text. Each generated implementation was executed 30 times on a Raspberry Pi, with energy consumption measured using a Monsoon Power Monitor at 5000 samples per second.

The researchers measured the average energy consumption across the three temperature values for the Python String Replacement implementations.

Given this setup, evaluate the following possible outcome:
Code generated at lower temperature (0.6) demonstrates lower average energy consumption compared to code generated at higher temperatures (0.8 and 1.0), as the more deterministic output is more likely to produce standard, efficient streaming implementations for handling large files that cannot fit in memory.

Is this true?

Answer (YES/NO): NO